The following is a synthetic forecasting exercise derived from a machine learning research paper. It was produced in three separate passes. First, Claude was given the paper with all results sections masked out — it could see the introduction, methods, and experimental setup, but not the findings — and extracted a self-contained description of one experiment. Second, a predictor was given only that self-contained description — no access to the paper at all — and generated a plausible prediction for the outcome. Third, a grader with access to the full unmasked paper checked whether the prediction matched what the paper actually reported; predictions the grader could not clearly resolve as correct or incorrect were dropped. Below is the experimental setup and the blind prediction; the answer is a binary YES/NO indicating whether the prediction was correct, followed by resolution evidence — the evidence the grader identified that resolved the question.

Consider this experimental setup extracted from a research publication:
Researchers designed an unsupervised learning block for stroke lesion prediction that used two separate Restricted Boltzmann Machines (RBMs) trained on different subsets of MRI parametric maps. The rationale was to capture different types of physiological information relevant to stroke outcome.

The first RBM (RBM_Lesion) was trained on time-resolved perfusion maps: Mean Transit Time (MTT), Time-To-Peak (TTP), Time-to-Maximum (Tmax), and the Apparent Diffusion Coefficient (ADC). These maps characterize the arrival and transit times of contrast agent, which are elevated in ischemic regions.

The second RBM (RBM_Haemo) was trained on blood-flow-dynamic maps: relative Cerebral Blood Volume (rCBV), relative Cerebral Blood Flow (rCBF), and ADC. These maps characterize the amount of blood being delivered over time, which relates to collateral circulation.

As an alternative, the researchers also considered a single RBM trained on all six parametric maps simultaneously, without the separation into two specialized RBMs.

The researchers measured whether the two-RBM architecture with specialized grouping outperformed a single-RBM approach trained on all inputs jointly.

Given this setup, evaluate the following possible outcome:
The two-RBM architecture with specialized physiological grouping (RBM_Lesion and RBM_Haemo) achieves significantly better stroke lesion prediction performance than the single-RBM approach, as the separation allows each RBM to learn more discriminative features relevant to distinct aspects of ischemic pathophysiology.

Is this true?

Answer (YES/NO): YES